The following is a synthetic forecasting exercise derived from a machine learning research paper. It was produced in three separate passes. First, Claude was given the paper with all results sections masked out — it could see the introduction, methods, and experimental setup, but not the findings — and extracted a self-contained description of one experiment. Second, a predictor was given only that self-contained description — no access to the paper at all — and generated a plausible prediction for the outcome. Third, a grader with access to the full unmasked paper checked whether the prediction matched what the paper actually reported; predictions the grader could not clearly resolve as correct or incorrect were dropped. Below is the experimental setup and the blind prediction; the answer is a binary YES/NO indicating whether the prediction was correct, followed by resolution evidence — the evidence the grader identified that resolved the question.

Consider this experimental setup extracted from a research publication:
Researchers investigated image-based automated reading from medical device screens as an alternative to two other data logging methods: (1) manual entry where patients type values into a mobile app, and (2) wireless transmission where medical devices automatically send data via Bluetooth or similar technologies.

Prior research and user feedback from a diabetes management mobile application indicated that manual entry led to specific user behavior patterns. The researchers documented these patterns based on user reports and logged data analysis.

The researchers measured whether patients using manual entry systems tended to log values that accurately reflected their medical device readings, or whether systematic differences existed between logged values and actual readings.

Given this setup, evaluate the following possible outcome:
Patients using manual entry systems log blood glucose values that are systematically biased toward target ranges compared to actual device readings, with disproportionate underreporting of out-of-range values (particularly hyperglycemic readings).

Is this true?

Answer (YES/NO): NO